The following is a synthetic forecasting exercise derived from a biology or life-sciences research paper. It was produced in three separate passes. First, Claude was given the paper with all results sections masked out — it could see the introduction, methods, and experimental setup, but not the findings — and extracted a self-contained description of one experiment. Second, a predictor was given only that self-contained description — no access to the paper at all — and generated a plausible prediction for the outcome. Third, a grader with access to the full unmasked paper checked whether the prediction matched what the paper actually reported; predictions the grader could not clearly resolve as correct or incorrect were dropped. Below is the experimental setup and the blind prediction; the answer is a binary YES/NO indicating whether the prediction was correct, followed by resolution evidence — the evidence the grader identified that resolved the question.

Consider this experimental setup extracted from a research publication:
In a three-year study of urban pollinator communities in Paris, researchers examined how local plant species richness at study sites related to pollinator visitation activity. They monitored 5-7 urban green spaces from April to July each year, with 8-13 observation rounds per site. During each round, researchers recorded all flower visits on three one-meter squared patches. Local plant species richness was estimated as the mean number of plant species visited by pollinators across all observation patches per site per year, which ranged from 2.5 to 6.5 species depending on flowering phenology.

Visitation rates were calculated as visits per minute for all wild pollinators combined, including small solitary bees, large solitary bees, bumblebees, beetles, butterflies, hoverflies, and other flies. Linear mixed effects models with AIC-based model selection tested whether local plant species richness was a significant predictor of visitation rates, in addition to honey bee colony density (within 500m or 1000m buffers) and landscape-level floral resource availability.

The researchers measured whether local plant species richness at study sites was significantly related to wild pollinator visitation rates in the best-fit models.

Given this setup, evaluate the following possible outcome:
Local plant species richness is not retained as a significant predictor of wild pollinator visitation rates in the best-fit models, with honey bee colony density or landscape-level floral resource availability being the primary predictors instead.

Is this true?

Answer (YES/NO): YES